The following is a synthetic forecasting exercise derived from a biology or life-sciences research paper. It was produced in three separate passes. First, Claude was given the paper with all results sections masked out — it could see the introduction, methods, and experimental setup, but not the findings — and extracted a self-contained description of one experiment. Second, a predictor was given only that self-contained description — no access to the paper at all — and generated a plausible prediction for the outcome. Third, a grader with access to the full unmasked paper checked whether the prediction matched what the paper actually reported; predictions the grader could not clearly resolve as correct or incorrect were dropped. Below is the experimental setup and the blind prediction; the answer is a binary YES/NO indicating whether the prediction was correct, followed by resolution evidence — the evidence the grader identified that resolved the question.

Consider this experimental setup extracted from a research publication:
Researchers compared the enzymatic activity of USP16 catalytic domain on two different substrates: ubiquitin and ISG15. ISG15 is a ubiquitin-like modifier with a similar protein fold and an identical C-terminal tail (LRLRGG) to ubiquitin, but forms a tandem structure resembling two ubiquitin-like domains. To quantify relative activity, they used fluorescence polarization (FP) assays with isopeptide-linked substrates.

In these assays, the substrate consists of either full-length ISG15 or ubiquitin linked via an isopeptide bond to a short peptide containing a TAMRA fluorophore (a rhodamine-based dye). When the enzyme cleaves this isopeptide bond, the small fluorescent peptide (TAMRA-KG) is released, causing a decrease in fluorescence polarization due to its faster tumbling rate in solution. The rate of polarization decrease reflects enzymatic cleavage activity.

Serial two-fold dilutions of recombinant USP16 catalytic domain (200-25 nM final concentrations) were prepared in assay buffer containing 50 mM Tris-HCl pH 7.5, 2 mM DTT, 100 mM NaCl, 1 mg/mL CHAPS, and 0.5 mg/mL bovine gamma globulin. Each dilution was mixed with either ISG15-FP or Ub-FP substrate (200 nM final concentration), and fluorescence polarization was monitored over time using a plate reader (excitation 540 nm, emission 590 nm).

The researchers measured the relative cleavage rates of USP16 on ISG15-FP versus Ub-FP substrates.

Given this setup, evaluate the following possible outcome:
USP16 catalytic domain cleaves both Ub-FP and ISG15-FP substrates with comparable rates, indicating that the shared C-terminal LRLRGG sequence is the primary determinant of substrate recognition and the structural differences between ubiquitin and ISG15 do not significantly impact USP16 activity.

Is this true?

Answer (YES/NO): NO